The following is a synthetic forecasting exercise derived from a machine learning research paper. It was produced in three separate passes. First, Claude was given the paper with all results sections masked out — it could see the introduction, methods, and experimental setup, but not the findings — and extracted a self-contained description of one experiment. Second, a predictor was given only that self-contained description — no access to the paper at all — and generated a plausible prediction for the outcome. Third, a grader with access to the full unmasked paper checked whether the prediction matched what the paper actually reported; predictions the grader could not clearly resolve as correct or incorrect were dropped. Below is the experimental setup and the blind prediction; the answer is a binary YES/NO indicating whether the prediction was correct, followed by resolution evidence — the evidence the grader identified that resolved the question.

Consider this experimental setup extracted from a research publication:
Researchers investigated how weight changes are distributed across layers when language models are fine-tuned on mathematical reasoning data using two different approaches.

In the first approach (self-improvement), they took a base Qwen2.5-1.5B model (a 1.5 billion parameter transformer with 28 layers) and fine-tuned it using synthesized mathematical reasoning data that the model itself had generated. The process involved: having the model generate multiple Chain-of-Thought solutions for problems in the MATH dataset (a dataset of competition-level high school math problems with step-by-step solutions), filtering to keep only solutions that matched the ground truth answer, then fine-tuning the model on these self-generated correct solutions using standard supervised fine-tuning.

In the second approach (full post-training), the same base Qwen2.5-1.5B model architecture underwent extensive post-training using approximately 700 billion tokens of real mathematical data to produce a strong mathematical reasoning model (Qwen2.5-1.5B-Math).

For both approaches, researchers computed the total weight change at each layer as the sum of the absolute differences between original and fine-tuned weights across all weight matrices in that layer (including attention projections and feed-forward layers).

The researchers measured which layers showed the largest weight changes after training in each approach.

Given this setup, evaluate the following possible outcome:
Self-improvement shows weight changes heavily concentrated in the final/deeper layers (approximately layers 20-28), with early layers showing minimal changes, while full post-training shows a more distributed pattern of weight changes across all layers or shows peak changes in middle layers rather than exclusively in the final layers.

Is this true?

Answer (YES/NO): NO